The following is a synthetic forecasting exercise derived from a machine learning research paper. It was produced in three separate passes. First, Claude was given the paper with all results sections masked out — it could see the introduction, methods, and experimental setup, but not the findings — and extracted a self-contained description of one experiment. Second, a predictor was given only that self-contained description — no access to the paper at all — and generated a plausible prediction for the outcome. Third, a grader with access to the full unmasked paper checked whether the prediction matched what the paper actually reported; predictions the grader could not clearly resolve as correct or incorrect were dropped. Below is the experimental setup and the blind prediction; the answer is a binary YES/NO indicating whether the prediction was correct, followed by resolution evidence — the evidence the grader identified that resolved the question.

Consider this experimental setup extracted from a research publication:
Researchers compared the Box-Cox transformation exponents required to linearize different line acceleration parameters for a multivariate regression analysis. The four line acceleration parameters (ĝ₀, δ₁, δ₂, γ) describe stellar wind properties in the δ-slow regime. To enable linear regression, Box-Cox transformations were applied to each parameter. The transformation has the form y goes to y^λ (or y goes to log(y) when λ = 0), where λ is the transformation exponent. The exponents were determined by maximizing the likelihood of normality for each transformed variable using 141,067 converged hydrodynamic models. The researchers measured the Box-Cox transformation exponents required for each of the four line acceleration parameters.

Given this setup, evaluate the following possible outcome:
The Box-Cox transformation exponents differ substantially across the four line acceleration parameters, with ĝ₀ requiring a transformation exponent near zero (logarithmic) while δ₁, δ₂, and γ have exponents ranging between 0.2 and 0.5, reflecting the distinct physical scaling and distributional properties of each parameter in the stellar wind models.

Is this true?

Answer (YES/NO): NO